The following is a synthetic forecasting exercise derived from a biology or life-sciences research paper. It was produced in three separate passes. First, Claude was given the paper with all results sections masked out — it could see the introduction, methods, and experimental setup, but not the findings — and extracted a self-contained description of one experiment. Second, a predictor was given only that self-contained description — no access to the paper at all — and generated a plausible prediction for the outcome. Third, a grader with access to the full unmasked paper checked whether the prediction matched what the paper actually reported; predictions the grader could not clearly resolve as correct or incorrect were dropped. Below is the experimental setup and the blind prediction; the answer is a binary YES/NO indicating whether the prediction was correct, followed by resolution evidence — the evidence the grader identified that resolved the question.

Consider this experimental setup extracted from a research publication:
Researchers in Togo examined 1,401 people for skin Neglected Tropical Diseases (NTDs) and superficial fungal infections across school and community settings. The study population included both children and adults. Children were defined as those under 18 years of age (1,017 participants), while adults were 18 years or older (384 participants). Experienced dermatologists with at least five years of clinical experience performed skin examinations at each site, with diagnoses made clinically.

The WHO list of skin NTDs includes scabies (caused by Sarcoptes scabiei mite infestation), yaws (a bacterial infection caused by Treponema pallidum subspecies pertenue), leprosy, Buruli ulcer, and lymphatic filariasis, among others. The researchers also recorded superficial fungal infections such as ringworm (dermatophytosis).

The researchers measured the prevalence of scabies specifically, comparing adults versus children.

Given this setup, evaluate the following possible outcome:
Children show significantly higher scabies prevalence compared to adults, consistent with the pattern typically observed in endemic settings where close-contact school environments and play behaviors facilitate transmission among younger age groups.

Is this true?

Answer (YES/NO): NO